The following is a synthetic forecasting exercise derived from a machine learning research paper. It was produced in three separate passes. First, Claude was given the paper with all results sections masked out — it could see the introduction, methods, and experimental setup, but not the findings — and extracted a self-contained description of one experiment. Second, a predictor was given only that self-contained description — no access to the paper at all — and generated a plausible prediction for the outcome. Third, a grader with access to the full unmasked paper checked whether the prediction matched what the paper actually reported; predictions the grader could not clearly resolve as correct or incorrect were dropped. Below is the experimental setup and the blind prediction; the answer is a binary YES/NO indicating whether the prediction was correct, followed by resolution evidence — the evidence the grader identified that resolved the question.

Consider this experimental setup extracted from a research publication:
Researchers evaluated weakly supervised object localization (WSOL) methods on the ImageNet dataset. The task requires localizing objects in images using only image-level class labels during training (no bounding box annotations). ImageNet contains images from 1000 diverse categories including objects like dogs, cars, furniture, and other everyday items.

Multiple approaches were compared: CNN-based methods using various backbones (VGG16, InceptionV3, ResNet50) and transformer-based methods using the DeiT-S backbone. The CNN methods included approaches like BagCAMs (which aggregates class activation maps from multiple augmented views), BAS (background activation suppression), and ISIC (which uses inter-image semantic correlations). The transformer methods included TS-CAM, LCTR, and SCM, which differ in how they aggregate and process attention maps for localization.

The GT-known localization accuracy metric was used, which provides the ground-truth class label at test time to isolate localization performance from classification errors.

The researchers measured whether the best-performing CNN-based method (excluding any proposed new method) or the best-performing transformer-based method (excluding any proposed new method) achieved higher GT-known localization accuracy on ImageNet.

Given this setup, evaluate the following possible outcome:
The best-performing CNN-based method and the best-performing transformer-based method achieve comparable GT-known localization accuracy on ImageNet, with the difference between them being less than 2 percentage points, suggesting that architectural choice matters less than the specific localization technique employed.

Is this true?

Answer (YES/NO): NO